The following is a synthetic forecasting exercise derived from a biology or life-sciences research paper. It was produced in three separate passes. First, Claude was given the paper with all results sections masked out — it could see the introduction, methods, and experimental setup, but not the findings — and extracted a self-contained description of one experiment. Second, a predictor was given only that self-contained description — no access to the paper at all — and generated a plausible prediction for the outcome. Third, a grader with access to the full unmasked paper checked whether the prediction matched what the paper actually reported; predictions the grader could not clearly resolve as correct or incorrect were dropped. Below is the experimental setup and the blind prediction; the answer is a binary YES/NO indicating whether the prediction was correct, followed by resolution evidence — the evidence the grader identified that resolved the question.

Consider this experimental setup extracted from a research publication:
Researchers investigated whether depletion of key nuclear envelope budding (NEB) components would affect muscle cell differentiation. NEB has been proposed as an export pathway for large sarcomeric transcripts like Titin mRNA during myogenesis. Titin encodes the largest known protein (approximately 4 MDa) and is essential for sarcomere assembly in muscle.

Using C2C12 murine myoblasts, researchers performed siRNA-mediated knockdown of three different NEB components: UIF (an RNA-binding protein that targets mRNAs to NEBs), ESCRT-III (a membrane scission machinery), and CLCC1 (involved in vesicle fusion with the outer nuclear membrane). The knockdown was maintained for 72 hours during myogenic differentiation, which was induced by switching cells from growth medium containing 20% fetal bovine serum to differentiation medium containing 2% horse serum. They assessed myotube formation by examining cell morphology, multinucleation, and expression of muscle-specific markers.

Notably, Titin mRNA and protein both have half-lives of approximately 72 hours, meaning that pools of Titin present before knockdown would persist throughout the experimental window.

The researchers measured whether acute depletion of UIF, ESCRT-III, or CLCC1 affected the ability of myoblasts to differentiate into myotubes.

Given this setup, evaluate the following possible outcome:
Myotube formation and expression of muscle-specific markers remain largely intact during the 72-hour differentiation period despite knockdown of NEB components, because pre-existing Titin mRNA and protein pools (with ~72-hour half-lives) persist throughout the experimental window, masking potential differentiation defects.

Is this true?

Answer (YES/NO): YES